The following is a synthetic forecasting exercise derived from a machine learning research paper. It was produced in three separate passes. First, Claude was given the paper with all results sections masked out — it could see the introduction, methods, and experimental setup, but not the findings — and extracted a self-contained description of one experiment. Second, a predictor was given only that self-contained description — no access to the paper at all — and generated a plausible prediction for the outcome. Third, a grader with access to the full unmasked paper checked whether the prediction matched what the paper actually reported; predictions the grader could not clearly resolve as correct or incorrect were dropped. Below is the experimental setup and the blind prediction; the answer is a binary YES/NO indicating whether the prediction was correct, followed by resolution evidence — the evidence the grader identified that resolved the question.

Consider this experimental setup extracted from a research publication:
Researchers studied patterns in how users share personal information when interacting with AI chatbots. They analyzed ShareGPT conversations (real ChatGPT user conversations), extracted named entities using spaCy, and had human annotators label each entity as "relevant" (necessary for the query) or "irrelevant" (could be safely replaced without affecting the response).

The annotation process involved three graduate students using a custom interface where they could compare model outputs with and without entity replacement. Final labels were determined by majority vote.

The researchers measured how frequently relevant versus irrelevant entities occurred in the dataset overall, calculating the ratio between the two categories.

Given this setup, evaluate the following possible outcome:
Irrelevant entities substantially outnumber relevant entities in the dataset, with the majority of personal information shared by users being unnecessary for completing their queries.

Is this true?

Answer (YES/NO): NO